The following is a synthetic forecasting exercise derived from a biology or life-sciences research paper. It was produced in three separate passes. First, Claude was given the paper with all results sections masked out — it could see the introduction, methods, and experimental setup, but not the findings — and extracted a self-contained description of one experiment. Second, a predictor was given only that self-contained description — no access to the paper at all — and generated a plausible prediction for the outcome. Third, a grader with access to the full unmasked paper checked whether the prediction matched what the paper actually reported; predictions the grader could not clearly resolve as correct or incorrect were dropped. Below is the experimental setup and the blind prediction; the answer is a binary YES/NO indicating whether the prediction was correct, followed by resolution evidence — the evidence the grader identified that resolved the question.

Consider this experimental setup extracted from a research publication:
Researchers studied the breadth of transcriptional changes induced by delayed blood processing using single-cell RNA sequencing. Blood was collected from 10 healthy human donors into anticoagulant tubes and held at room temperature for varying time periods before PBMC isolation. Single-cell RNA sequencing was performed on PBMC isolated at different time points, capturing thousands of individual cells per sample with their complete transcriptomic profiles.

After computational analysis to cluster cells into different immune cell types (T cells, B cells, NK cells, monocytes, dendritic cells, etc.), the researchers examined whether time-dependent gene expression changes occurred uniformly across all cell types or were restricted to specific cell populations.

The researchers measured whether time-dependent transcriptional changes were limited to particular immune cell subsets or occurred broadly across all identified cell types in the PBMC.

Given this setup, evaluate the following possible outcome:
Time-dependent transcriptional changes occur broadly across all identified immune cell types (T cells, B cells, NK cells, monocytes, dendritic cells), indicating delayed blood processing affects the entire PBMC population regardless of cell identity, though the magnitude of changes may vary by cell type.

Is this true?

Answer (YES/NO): YES